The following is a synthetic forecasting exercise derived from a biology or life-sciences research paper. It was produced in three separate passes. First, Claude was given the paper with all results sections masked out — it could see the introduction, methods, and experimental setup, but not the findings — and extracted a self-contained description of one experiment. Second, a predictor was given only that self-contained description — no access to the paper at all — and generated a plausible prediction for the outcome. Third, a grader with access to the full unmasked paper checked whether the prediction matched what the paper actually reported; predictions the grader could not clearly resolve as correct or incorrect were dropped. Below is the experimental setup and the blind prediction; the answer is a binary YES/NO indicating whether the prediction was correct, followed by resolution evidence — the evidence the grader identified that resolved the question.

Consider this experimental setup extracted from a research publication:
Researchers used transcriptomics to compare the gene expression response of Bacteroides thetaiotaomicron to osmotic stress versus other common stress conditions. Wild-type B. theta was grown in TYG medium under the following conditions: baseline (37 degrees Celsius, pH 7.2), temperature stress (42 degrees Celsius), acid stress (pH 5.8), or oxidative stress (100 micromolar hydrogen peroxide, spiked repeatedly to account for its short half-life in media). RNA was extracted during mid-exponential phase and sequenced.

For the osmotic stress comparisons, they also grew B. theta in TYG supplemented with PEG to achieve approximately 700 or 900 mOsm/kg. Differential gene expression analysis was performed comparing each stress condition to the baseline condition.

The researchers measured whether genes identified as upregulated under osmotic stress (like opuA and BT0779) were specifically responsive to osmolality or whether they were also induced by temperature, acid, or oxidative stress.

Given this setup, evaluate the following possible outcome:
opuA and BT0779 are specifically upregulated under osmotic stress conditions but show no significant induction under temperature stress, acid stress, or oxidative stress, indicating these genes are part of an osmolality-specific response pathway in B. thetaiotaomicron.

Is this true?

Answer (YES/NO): YES